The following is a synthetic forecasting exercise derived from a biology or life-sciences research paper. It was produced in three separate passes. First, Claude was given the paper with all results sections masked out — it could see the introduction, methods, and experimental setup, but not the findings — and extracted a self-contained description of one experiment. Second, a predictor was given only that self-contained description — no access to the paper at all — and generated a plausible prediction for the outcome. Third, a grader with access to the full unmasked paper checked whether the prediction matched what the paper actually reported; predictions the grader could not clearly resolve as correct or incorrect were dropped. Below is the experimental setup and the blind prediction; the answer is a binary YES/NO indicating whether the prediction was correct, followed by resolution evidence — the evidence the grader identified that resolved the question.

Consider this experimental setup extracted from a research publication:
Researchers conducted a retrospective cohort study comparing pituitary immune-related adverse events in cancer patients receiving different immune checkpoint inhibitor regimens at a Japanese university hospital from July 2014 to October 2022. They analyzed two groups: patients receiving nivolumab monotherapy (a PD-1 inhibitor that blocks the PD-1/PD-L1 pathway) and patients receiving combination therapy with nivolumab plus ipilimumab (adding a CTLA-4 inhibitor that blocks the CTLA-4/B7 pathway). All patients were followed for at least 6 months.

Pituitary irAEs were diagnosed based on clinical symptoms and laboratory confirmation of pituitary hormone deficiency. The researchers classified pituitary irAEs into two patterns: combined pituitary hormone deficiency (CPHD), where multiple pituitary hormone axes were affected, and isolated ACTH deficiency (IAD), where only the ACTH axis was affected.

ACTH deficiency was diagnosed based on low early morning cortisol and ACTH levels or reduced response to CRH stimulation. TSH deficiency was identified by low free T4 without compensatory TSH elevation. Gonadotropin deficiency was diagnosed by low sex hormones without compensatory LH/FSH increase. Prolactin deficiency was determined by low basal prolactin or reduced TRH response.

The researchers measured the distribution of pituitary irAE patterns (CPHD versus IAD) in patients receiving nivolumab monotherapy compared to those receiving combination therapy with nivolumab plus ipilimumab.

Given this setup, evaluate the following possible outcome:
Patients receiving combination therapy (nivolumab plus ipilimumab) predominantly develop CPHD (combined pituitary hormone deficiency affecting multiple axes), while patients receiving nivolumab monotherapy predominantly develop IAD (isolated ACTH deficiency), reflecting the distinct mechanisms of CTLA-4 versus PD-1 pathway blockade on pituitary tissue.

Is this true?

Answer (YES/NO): NO